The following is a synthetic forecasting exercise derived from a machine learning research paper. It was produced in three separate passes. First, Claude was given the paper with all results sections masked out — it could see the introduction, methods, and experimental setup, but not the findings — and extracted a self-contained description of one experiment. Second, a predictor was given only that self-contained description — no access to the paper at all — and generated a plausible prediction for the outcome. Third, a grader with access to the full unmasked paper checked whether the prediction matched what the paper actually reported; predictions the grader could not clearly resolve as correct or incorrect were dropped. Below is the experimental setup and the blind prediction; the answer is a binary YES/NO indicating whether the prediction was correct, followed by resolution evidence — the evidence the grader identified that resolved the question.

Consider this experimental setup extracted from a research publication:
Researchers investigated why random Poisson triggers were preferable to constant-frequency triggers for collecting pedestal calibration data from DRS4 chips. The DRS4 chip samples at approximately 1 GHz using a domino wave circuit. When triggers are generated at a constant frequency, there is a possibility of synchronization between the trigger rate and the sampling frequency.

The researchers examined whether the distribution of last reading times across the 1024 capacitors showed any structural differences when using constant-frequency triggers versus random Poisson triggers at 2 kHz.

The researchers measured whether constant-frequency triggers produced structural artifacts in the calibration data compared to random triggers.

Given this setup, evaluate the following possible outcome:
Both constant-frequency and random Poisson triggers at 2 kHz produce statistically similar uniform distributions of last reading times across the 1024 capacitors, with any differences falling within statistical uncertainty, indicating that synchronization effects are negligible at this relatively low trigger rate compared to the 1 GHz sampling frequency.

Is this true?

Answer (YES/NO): NO